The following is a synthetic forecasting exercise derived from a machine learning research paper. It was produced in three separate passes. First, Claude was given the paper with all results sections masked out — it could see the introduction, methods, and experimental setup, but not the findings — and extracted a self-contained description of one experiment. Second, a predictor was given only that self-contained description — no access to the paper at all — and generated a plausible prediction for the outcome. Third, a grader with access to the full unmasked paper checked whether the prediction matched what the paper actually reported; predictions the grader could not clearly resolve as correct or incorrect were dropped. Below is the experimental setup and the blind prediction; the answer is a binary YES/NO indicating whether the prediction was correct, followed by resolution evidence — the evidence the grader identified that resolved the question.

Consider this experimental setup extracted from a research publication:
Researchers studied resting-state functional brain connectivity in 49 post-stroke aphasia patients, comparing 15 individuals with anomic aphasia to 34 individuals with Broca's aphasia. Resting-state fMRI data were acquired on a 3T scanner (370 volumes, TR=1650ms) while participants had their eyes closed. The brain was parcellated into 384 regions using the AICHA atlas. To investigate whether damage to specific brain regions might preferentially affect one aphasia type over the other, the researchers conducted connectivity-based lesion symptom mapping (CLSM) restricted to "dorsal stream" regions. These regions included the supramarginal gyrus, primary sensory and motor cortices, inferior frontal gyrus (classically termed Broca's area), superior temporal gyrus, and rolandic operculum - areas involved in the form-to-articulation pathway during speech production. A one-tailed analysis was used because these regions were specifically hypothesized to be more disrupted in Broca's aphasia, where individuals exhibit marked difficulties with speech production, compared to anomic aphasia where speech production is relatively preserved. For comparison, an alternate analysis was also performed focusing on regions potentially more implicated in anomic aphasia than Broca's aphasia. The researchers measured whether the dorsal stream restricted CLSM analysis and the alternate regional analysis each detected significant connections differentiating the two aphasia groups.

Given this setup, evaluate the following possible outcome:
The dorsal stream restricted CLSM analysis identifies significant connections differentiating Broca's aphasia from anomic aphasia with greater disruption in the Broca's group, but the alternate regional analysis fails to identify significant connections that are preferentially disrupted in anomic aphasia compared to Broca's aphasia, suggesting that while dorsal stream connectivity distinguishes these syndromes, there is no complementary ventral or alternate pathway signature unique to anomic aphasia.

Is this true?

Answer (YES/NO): YES